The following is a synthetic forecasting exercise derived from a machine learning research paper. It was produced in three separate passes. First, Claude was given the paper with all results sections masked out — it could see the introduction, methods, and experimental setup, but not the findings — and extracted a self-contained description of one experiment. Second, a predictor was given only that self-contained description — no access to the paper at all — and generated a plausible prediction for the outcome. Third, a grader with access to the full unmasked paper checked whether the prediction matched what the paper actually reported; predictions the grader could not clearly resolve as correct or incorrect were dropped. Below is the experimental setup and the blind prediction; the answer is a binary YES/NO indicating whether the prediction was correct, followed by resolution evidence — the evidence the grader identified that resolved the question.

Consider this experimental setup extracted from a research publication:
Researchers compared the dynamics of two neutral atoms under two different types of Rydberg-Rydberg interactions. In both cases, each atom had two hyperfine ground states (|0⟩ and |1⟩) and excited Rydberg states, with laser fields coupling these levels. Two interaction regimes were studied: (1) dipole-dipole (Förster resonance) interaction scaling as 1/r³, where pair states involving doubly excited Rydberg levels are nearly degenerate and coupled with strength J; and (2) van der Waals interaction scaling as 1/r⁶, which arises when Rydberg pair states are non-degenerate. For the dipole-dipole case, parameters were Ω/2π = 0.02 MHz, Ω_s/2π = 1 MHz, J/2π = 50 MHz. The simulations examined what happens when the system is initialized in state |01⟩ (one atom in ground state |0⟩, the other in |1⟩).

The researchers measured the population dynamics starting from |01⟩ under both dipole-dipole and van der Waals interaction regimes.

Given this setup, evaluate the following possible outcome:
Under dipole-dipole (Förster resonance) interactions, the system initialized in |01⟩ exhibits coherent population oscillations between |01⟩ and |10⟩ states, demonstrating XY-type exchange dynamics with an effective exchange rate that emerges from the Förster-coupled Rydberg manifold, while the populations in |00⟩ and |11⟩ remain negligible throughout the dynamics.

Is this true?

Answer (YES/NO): NO